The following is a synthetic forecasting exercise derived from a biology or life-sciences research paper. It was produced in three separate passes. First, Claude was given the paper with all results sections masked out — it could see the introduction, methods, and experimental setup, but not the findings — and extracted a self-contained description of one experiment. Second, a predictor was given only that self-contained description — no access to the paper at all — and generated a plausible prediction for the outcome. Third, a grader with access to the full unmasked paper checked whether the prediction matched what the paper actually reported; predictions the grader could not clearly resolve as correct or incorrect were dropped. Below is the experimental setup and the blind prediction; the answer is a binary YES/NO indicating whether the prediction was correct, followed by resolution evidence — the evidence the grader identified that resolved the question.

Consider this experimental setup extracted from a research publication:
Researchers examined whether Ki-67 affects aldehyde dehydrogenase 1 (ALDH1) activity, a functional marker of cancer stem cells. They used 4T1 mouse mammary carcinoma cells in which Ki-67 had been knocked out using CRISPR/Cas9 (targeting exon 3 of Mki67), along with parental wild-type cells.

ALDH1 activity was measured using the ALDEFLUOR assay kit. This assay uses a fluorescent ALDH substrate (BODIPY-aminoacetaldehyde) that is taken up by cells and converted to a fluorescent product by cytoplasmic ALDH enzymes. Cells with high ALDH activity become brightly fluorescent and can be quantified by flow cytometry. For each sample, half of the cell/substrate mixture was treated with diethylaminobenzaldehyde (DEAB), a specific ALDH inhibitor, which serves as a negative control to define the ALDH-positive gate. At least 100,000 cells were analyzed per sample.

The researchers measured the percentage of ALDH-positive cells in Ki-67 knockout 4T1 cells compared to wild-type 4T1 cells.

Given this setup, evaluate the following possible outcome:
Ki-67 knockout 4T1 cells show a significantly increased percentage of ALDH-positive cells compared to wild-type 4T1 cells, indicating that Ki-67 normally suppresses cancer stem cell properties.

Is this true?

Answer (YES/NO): NO